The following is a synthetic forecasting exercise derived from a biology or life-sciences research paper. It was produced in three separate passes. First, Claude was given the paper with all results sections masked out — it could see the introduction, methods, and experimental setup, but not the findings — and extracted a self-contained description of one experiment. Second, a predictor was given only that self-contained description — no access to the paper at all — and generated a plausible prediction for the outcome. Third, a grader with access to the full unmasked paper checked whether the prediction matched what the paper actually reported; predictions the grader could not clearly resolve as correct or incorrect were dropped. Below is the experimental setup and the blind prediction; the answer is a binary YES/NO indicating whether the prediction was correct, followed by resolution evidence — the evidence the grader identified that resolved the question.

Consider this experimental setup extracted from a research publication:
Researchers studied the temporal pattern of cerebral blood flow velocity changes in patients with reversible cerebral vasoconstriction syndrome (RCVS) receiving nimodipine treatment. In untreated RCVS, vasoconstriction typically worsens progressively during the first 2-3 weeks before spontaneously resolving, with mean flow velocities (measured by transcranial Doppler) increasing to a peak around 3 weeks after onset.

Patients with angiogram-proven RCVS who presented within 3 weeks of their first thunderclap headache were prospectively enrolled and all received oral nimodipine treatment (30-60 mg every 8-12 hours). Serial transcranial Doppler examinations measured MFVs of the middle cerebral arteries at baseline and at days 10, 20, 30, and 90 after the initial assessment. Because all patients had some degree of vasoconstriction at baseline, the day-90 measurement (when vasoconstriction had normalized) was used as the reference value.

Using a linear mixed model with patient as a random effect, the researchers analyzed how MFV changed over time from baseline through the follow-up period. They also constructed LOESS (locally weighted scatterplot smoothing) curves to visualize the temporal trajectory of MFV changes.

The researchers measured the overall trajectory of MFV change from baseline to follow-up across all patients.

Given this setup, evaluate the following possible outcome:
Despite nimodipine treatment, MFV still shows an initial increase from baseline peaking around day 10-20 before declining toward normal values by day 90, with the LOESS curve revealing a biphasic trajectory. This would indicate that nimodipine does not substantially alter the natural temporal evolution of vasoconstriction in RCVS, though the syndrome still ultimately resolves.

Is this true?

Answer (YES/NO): NO